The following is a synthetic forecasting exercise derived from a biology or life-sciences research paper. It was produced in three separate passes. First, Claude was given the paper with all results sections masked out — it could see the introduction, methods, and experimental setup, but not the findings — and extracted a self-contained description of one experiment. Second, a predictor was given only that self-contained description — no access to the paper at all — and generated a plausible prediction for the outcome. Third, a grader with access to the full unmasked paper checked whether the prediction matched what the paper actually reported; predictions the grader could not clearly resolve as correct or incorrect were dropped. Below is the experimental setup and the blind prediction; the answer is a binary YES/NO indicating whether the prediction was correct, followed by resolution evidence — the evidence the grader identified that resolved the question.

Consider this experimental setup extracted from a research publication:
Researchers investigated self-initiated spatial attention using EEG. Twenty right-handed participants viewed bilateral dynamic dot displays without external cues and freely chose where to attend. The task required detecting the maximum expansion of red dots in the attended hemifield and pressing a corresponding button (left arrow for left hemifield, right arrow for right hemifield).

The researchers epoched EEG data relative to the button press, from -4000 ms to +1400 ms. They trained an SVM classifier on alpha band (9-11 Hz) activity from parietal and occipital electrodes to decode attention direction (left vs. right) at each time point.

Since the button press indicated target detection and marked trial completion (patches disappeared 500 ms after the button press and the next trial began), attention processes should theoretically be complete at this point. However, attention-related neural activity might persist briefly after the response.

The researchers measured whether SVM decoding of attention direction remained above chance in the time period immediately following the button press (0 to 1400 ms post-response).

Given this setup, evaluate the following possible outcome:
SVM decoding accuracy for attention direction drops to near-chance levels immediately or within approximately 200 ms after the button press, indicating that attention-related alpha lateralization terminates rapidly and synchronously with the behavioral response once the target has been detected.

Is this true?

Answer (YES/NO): NO